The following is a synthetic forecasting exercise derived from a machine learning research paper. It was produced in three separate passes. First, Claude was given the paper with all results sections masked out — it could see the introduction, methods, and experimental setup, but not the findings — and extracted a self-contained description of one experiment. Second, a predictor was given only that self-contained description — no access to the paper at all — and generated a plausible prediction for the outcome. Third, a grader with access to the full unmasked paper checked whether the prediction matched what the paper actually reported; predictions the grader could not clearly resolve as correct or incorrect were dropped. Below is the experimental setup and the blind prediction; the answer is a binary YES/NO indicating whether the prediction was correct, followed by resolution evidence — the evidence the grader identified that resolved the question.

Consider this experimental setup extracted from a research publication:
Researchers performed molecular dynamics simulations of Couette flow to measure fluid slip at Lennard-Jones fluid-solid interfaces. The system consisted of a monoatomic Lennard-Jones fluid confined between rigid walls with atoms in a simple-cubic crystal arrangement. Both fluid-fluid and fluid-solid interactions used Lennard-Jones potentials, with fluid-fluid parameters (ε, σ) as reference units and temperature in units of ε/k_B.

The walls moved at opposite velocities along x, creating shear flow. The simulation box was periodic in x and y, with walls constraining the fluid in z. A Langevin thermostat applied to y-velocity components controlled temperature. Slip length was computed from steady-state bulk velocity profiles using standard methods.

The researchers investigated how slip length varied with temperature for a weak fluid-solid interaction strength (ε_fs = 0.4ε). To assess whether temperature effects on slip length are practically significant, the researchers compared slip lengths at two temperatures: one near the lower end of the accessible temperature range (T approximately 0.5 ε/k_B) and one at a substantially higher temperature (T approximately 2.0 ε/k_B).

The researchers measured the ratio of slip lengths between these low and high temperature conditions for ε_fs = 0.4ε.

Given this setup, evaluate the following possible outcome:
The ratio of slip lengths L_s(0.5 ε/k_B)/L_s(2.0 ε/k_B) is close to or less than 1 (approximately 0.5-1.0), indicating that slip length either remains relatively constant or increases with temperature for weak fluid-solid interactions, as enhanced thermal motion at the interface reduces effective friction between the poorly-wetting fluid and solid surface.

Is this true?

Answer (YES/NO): NO